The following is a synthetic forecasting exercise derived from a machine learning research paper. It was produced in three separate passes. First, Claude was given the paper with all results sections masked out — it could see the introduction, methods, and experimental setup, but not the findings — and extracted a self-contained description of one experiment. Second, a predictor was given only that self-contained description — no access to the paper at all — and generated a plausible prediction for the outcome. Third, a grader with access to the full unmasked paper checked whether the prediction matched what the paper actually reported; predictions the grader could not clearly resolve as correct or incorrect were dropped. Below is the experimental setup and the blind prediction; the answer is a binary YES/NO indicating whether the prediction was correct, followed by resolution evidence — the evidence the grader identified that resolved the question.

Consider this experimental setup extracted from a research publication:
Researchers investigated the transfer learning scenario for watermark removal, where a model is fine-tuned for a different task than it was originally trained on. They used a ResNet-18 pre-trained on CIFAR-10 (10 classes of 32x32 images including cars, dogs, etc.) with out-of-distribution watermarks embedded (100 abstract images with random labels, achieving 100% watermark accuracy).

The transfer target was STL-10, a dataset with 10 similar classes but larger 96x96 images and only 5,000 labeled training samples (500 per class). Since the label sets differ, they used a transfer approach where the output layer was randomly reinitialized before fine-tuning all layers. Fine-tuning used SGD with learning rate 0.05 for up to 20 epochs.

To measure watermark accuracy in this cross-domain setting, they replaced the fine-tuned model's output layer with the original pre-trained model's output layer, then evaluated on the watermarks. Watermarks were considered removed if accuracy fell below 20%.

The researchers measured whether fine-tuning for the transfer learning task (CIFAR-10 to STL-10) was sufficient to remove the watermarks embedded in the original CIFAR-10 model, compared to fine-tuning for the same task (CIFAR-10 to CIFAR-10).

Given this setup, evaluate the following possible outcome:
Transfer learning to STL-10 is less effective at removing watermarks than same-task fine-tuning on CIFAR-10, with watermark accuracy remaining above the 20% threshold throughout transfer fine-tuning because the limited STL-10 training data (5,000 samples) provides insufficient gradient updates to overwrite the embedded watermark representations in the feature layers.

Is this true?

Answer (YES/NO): NO